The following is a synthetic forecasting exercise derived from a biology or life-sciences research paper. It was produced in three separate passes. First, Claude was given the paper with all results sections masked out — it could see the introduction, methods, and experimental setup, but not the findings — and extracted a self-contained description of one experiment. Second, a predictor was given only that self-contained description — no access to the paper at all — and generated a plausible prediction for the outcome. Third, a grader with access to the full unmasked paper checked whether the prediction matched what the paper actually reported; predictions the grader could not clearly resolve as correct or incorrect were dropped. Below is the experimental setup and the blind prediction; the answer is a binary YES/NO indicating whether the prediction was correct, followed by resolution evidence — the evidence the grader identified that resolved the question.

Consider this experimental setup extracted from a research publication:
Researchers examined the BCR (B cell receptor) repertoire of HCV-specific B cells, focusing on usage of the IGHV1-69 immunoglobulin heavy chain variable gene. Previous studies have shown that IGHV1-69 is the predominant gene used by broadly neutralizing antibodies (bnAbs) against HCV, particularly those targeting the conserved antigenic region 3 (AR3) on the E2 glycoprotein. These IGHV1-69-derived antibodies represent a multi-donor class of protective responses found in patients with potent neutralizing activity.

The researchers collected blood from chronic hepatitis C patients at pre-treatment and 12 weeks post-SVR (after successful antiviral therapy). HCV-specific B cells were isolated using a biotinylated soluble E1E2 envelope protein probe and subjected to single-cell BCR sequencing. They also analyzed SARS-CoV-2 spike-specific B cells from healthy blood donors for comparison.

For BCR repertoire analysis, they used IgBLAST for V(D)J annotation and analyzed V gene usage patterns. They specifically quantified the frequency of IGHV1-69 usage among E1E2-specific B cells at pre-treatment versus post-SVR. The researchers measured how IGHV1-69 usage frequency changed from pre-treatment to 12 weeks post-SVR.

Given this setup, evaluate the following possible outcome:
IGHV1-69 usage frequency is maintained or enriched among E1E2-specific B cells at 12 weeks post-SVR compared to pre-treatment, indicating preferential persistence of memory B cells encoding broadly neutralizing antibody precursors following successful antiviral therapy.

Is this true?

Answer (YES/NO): NO